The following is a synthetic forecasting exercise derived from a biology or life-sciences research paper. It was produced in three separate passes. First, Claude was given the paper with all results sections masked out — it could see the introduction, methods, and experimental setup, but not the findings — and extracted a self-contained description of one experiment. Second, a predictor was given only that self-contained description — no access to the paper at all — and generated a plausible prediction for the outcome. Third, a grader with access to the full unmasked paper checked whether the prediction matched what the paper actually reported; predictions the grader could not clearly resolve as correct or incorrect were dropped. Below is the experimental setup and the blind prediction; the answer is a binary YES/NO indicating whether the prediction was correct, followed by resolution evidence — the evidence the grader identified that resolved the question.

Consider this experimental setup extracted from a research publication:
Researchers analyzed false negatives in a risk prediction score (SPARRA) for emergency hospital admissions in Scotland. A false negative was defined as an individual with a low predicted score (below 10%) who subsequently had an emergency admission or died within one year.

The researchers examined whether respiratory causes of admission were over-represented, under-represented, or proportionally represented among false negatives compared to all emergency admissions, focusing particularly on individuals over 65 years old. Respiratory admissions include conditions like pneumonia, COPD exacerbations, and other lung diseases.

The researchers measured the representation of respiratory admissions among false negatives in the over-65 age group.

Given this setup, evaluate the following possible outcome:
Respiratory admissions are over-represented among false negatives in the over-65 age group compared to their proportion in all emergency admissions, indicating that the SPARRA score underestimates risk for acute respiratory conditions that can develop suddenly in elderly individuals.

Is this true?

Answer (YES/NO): NO